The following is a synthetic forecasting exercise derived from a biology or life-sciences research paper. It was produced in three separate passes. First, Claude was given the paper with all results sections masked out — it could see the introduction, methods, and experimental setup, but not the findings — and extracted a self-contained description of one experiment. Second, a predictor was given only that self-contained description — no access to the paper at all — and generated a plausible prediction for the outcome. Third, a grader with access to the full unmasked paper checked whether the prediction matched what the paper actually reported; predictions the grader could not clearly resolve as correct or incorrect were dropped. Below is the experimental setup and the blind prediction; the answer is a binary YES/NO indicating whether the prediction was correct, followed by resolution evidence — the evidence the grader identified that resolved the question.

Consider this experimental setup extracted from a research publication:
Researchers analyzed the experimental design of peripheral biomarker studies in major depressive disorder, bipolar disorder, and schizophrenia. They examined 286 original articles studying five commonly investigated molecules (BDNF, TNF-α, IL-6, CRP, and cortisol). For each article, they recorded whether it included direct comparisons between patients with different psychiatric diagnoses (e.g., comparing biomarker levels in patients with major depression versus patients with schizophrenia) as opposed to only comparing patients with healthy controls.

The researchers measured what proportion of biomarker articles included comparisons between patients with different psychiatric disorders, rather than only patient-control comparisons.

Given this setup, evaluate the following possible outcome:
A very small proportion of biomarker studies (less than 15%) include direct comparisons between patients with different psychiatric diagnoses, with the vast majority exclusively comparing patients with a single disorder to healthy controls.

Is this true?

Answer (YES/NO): YES